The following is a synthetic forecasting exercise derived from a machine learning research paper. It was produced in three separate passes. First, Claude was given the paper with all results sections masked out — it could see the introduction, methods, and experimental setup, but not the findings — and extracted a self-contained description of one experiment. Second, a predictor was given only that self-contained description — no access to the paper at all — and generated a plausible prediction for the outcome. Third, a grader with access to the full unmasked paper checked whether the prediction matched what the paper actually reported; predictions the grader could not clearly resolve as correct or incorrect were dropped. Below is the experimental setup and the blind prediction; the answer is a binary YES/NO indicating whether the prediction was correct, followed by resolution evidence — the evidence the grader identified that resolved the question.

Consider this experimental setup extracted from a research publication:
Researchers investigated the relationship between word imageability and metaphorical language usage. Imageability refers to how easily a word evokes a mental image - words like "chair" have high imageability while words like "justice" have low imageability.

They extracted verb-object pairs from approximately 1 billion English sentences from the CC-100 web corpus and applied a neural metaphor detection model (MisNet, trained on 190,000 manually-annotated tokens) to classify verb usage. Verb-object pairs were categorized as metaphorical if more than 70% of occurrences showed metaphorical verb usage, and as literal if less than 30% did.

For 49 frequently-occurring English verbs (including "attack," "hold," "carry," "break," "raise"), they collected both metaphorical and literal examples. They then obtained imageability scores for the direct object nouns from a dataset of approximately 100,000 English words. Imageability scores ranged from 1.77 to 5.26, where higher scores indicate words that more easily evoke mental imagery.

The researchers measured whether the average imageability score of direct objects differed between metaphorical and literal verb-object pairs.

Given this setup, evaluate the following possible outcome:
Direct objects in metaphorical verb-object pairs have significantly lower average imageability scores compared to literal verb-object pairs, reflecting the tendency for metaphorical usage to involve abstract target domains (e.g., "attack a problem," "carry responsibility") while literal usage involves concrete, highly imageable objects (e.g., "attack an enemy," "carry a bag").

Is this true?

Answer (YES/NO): YES